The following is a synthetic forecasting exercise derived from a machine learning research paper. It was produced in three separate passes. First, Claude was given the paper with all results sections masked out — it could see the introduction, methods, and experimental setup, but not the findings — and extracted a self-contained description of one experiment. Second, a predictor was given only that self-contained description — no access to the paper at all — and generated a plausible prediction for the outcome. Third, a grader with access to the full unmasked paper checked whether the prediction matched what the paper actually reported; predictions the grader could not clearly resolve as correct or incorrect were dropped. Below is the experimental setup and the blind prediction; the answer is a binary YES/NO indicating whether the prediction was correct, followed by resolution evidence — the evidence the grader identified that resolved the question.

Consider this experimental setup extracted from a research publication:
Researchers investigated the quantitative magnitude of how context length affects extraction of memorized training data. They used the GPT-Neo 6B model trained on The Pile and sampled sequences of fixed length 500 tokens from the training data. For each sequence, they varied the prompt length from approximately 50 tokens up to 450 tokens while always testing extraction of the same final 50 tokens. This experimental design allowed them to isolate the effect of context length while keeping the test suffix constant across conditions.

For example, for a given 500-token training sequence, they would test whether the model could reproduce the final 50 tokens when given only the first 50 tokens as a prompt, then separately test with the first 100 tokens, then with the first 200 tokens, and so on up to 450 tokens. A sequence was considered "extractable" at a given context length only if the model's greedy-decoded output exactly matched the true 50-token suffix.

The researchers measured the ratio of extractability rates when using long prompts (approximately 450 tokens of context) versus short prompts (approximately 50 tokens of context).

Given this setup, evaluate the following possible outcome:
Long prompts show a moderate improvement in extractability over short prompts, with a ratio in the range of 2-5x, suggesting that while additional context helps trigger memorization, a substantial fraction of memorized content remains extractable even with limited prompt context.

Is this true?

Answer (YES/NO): YES